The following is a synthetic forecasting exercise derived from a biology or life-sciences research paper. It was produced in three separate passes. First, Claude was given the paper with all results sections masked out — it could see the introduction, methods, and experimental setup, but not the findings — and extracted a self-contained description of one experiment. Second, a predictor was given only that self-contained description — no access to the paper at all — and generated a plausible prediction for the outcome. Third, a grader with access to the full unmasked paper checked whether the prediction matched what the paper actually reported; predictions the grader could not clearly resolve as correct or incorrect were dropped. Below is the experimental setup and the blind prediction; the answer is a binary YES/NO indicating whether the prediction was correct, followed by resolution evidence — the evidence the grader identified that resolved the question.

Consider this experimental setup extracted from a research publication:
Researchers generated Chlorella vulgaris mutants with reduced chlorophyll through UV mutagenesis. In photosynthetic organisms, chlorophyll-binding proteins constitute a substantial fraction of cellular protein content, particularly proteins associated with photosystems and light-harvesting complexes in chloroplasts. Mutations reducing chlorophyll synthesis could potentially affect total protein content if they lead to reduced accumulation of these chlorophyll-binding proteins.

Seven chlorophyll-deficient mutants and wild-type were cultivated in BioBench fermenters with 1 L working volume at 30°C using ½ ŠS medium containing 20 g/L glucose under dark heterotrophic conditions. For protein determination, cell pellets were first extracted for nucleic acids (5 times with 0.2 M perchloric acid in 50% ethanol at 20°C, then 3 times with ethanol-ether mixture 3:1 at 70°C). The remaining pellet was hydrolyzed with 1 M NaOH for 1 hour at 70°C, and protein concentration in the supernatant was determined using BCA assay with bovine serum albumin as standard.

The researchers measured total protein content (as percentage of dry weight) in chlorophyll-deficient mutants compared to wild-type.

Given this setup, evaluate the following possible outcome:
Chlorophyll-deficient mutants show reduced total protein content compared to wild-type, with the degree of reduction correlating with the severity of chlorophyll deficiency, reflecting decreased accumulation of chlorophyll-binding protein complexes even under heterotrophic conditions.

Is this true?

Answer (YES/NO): NO